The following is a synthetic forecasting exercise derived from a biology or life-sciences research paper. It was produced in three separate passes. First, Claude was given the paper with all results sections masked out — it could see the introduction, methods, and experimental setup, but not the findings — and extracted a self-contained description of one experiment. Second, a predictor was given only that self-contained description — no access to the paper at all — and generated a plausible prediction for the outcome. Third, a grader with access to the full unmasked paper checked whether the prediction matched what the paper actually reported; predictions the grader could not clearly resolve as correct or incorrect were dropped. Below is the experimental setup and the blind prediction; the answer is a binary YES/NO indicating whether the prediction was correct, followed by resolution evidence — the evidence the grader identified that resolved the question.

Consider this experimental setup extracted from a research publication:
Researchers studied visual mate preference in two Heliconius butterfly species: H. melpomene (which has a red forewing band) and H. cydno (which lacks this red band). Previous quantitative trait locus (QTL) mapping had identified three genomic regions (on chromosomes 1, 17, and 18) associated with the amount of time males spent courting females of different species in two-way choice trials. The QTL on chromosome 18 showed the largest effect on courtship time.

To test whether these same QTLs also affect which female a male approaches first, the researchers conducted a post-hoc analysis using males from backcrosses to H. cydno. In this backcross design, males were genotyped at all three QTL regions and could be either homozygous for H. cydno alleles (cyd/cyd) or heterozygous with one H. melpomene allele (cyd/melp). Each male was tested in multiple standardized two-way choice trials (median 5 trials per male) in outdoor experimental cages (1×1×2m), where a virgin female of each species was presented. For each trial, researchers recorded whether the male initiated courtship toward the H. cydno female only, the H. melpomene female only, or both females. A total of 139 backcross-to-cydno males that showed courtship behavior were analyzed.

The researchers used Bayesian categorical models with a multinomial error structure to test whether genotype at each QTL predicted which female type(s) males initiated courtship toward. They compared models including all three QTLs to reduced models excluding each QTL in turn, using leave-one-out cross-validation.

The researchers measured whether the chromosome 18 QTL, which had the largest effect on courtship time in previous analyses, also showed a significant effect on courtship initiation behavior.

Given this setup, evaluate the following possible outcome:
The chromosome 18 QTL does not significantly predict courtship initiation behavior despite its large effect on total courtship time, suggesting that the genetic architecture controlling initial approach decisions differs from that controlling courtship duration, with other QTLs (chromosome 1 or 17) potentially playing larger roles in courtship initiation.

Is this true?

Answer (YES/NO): NO